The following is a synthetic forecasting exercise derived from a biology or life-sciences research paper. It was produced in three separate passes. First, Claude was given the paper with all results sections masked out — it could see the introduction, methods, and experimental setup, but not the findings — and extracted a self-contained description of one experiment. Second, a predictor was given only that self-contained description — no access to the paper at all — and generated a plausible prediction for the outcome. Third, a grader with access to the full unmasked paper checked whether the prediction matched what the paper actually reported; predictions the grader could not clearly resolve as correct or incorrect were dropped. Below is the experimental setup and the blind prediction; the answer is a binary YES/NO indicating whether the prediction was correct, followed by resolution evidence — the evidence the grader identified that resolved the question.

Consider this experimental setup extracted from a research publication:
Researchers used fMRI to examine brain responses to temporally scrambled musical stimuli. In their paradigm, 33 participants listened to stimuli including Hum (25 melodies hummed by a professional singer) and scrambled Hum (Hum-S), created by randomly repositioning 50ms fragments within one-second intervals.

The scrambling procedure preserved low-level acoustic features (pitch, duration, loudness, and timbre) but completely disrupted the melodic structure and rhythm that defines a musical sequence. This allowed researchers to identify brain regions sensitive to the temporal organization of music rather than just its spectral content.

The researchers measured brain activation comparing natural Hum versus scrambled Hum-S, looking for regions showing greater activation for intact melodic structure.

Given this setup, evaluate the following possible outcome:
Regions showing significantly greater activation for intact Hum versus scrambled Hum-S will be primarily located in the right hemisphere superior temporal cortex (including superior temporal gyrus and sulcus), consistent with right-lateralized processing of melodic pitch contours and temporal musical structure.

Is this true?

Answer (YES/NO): NO